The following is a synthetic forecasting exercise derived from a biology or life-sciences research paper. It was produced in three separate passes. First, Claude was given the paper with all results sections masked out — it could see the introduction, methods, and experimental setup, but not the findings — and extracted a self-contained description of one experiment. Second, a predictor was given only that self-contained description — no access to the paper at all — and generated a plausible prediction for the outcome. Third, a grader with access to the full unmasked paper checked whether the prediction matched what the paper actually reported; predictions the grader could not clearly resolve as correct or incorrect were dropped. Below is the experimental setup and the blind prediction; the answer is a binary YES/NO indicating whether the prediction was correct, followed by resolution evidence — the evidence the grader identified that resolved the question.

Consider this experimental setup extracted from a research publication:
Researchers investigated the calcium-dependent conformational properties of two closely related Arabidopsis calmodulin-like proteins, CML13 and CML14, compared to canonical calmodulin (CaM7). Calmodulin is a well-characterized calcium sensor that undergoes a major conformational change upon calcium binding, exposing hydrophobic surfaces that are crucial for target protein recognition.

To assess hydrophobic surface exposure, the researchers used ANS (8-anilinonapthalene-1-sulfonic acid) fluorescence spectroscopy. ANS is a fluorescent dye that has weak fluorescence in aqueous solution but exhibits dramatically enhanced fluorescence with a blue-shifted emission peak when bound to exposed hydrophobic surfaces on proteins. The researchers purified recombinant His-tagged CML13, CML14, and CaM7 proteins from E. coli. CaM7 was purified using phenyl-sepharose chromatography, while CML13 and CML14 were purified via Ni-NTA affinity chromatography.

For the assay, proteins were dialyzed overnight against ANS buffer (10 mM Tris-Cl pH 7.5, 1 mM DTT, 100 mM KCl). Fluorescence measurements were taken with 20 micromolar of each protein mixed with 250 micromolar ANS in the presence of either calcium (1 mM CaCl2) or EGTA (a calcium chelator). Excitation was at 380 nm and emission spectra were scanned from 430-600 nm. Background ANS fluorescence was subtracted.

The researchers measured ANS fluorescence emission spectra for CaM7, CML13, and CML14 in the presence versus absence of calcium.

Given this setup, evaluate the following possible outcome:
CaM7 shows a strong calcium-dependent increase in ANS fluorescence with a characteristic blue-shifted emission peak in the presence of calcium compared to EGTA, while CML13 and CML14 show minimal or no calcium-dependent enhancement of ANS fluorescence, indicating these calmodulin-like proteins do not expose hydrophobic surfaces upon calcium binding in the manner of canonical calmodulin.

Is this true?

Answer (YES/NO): YES